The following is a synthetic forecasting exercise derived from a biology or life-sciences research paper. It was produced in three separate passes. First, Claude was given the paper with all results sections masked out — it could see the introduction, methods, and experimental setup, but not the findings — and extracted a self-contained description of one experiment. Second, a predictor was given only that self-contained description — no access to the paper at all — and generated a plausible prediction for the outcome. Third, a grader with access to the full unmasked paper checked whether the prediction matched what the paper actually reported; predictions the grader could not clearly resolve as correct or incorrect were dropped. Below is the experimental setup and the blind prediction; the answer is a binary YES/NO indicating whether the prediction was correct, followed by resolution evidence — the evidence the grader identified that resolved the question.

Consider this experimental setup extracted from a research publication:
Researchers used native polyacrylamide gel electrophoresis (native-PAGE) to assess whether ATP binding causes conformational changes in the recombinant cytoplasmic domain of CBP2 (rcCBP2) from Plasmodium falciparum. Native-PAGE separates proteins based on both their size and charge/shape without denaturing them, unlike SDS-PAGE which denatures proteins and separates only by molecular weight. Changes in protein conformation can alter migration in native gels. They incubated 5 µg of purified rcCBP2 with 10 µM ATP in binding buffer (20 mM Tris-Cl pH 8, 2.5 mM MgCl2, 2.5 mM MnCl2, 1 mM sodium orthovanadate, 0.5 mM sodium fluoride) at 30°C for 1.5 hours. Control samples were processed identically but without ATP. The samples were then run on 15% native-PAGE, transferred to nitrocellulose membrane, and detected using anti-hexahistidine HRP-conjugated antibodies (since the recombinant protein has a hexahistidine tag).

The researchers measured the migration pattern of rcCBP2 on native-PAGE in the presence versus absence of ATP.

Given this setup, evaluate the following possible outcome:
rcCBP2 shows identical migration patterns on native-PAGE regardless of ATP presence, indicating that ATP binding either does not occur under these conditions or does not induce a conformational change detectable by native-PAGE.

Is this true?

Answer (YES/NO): NO